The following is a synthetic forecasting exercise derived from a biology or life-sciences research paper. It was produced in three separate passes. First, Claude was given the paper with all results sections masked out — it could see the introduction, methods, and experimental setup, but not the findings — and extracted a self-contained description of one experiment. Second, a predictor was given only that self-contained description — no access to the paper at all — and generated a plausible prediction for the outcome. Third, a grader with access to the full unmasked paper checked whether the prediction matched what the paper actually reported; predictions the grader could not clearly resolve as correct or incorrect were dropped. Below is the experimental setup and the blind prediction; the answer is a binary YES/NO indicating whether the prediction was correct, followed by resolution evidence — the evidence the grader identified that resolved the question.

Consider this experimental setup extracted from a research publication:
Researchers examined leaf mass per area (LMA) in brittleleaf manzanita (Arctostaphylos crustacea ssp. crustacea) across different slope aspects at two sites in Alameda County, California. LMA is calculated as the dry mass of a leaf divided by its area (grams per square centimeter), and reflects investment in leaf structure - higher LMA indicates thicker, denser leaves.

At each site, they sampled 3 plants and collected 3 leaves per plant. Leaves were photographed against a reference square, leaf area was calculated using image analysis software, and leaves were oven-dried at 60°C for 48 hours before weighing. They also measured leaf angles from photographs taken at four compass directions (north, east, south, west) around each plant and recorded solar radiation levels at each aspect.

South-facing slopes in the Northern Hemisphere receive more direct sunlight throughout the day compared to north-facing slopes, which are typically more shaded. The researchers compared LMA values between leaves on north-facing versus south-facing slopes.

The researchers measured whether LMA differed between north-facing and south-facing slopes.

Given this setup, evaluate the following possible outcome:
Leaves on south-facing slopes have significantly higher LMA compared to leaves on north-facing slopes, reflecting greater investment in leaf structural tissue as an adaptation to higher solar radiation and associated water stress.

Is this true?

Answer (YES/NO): YES